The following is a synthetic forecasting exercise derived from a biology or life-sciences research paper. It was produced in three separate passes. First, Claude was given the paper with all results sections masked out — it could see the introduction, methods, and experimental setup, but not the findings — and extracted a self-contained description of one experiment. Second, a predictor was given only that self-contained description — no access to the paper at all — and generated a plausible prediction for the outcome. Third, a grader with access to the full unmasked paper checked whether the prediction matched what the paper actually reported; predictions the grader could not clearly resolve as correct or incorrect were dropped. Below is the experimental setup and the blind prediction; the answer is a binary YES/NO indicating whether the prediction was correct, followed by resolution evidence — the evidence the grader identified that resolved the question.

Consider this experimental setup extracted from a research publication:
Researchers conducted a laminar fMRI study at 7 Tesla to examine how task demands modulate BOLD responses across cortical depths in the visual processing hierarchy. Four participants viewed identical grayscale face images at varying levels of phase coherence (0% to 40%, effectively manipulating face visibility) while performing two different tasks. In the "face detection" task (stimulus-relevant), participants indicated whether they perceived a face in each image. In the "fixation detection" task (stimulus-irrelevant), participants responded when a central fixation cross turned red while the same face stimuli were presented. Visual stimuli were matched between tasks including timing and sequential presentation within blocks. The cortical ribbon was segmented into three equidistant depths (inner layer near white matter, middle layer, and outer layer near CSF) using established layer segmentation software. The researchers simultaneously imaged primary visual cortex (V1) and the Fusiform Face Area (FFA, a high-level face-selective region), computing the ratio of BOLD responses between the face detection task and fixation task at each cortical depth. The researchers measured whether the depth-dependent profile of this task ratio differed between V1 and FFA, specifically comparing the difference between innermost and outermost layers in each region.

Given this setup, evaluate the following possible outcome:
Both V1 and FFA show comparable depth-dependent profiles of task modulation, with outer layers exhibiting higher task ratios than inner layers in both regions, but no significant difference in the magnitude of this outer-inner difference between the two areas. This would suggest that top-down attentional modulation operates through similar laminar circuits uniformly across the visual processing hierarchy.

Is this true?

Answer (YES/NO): NO